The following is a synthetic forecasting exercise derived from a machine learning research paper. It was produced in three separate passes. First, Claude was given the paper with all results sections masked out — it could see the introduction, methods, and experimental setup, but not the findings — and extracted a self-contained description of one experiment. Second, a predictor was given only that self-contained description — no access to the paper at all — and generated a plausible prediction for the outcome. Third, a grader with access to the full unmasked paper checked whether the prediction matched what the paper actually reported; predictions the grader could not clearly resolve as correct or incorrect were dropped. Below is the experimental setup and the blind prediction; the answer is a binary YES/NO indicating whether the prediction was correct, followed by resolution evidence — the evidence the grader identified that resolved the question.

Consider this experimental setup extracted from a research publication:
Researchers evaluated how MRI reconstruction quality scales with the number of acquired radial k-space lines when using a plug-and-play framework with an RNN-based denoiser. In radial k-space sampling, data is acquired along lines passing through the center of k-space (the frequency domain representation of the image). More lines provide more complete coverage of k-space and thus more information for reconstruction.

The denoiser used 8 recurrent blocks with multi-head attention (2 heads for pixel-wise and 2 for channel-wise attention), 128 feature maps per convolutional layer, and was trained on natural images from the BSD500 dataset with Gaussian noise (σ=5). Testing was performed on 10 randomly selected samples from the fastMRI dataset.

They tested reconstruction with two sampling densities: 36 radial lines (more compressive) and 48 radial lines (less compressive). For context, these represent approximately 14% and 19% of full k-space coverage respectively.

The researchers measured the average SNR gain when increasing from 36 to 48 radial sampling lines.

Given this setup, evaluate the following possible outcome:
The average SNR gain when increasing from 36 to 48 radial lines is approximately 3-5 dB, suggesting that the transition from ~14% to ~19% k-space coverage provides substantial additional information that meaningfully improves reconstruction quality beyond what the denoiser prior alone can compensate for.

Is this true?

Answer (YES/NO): NO